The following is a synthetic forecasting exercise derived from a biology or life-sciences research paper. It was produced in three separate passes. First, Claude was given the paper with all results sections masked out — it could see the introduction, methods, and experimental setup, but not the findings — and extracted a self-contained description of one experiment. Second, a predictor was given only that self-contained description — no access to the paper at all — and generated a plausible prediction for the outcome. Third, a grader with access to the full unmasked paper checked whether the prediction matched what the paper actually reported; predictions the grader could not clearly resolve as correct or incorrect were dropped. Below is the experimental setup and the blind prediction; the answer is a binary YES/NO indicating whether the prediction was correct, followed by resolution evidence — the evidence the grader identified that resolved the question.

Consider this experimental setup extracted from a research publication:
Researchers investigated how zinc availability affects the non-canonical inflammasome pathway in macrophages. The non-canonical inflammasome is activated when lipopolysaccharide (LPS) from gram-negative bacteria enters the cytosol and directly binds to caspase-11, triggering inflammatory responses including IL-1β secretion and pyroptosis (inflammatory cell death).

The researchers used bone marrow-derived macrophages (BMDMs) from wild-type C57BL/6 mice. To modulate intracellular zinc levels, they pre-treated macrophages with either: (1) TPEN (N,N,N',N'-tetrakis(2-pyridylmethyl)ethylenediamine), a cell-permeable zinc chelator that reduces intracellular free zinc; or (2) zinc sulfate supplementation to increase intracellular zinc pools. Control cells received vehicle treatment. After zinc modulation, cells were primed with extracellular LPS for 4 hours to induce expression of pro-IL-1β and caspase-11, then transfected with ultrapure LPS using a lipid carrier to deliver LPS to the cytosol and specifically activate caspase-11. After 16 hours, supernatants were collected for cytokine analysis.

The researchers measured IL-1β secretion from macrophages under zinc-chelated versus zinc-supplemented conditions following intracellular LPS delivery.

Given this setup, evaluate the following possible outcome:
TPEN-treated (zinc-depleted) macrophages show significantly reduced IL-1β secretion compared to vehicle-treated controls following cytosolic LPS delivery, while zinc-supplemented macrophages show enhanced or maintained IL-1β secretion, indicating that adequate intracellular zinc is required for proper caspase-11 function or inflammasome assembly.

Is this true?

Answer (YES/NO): NO